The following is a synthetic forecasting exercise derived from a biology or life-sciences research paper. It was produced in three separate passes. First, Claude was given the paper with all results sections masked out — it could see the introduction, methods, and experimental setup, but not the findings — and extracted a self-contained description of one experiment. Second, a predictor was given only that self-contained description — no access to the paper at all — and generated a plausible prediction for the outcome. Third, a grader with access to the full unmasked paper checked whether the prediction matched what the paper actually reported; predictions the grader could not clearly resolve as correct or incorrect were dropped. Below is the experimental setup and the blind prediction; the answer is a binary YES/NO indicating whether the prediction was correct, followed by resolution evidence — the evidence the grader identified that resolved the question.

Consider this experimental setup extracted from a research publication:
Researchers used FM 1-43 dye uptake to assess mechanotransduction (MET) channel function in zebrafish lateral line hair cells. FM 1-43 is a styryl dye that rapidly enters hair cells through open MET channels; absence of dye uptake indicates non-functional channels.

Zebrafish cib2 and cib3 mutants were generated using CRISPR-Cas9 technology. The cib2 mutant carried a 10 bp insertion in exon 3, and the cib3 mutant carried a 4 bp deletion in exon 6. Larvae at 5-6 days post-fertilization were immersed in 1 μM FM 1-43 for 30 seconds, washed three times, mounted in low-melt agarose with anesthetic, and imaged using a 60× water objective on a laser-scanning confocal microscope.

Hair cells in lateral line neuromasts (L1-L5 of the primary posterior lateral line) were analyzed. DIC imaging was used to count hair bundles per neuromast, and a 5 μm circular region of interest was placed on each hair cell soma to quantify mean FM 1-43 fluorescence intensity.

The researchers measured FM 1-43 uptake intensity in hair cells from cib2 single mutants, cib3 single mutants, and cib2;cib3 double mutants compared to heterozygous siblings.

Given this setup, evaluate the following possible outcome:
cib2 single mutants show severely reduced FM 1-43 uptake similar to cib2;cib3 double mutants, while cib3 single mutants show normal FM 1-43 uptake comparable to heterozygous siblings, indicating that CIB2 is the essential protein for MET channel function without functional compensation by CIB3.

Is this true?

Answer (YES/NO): NO